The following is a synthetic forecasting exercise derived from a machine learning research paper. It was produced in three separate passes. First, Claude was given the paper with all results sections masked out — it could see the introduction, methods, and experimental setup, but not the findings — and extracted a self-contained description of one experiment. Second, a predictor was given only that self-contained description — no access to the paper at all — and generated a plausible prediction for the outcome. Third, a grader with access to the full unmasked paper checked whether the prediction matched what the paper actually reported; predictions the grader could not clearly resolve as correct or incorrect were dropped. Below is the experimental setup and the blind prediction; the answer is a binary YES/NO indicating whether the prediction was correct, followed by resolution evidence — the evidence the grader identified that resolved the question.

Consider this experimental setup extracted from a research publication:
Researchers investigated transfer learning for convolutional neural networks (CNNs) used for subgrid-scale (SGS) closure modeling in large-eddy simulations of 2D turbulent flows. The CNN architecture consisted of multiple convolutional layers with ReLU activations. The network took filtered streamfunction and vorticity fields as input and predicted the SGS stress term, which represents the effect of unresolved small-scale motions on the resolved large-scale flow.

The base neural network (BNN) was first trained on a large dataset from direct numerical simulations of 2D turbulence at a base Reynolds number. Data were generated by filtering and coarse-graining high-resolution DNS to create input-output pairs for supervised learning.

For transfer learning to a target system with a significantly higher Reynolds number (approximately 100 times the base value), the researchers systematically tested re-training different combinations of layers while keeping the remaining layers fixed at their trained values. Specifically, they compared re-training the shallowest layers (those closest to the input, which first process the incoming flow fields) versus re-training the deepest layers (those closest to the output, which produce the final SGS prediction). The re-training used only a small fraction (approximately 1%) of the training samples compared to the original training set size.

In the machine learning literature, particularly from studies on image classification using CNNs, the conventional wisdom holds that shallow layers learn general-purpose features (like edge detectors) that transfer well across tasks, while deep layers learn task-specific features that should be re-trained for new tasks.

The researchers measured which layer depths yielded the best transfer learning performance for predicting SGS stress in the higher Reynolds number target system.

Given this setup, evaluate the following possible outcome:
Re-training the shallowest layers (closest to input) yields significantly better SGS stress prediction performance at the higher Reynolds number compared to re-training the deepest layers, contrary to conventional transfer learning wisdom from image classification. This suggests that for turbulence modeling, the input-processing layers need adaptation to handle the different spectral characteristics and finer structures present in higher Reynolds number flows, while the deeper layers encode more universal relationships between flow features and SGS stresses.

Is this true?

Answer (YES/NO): YES